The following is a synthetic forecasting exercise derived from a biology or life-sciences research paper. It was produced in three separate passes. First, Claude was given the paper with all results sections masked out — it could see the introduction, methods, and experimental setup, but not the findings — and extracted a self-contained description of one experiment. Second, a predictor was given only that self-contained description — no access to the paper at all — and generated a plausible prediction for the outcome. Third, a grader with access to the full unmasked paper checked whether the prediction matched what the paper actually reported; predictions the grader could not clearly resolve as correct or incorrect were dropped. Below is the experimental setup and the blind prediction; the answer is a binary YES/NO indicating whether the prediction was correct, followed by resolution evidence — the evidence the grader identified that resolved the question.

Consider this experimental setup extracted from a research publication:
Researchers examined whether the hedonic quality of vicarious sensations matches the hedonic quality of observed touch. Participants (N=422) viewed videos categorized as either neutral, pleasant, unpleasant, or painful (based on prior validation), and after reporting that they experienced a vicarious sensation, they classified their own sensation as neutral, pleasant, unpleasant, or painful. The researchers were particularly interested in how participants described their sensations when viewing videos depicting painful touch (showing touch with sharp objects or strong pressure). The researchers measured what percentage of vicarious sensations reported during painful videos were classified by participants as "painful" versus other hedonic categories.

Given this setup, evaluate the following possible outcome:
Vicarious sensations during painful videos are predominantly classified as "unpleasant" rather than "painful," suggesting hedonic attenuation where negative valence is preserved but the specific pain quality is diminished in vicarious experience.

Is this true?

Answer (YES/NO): YES